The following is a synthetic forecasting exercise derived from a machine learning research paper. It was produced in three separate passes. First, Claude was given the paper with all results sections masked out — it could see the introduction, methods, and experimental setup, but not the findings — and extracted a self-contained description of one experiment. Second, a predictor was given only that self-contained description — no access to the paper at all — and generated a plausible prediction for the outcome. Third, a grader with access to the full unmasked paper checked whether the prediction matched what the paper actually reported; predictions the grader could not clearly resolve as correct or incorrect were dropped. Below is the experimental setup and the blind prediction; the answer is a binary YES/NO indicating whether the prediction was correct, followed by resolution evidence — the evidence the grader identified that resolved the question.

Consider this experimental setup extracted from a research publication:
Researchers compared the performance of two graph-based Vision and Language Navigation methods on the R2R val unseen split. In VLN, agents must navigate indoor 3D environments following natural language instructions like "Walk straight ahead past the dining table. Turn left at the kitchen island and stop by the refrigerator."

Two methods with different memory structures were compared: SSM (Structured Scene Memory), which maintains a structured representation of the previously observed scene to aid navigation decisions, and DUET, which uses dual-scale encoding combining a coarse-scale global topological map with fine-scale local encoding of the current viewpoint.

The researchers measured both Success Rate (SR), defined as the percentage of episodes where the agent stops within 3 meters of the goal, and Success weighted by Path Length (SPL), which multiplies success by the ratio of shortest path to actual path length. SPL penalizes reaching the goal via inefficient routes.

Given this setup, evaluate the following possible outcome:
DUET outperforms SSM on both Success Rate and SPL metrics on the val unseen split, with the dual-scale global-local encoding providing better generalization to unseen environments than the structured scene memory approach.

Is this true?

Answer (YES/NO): YES